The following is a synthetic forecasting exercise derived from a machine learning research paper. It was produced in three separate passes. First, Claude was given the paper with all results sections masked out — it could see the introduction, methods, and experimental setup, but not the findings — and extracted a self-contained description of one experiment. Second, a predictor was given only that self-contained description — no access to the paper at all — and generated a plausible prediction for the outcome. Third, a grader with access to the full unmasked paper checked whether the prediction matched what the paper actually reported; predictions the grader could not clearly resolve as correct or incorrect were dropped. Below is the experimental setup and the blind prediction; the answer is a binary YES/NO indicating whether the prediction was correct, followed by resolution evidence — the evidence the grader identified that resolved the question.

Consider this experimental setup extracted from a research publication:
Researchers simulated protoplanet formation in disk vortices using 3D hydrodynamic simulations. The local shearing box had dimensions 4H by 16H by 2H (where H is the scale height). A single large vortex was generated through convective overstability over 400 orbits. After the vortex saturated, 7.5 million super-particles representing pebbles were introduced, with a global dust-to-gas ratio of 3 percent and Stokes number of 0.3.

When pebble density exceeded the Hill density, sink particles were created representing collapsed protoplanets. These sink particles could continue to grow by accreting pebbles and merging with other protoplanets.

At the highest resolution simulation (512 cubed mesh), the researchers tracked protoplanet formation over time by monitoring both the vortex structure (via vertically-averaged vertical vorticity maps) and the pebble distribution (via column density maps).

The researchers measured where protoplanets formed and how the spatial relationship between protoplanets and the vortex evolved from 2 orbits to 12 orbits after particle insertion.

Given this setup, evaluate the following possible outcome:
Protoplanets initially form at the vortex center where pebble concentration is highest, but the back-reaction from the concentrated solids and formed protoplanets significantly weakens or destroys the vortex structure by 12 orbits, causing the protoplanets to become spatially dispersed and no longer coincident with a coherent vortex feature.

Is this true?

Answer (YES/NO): NO